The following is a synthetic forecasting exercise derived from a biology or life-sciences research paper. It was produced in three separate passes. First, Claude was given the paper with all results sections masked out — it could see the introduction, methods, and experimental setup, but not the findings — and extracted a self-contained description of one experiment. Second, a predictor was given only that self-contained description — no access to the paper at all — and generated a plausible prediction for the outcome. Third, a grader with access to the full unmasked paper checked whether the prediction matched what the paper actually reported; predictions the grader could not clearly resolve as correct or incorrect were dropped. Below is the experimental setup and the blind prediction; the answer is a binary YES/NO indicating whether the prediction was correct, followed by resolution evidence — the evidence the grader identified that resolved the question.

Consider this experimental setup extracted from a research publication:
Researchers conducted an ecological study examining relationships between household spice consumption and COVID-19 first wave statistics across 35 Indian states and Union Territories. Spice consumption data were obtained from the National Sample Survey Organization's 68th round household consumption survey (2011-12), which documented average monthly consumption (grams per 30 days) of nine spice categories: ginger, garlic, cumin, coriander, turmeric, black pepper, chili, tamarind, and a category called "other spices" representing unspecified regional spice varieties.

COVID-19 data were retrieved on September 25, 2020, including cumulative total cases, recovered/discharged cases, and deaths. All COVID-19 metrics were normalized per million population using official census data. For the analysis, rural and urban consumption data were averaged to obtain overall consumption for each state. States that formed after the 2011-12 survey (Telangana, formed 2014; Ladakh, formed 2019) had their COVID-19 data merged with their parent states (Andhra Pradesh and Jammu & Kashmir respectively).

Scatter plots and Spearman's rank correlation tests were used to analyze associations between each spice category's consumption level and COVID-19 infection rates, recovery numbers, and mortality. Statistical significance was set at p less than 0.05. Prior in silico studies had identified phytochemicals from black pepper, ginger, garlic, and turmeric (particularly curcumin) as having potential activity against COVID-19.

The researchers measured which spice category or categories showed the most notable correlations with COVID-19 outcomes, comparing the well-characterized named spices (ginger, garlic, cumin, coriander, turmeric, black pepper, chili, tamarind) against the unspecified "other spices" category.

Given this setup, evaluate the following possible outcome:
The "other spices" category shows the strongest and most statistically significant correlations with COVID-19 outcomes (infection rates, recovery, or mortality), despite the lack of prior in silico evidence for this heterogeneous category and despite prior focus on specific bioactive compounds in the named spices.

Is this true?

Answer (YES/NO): NO